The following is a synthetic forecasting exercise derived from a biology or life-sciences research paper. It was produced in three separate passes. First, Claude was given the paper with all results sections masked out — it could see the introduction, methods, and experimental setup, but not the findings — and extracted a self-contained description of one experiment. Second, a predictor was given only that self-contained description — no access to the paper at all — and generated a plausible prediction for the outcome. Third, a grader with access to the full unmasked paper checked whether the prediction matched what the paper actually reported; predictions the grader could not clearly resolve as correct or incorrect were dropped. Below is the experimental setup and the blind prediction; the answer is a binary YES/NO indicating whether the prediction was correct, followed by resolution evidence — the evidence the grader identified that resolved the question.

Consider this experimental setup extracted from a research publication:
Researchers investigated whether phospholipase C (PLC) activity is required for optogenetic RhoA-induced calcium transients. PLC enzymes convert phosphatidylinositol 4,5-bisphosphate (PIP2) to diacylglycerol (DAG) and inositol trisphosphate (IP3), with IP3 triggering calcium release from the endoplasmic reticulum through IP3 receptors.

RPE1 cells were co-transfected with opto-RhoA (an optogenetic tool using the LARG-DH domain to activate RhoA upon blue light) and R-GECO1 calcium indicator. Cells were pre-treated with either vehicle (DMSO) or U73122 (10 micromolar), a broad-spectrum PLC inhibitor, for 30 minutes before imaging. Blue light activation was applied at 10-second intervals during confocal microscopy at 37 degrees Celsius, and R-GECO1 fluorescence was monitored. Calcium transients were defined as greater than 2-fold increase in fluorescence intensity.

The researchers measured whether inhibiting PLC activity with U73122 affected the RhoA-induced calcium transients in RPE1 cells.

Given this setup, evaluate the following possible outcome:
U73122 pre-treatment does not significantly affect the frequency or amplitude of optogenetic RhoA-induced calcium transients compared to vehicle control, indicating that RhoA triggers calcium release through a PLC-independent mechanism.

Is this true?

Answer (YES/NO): NO